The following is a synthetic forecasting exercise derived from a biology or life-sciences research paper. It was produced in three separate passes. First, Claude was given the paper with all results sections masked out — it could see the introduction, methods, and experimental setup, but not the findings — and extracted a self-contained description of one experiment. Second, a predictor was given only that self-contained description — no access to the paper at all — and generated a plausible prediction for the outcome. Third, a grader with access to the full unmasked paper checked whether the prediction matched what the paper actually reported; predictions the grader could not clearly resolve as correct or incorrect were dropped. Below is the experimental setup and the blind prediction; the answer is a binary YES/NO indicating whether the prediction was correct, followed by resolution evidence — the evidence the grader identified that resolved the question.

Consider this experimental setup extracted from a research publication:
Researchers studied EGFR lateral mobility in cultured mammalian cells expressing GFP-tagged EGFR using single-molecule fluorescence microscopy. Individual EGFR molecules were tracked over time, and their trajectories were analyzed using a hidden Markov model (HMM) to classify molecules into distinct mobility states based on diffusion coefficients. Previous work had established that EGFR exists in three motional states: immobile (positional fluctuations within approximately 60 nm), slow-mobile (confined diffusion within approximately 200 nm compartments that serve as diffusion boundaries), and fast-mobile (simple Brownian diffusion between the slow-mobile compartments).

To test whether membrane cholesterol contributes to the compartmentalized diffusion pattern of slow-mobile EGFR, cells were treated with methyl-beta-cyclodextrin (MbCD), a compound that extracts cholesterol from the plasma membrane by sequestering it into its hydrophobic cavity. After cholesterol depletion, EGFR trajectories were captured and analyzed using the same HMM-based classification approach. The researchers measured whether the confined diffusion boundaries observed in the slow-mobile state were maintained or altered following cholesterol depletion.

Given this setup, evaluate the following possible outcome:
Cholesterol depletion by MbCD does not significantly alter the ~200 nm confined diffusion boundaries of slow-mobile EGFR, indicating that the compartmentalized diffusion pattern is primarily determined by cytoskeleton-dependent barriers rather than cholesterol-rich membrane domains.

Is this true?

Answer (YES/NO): NO